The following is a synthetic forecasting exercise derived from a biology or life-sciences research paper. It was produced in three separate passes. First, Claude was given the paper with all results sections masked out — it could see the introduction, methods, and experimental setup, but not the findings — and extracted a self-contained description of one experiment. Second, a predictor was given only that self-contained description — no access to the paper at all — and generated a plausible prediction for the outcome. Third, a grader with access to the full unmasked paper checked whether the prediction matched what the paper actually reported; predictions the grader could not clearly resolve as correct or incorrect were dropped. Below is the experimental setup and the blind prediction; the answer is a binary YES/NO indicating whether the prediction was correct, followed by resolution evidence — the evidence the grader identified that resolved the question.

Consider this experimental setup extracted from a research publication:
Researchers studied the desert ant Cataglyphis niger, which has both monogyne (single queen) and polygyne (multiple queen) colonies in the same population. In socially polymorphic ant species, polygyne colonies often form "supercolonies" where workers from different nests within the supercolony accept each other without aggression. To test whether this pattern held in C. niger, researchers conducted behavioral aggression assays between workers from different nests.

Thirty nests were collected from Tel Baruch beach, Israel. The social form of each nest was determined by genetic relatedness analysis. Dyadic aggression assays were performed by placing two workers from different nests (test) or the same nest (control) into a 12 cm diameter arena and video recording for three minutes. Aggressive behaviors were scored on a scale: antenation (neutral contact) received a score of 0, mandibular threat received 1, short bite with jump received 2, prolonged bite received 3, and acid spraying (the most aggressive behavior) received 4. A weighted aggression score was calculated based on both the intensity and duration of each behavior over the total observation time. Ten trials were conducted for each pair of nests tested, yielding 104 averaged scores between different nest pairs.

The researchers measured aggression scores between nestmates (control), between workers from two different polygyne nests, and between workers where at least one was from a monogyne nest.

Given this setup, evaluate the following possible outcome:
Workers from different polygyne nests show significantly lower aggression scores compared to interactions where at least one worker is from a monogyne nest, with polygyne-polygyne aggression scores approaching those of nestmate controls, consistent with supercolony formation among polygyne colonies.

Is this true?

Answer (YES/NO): YES